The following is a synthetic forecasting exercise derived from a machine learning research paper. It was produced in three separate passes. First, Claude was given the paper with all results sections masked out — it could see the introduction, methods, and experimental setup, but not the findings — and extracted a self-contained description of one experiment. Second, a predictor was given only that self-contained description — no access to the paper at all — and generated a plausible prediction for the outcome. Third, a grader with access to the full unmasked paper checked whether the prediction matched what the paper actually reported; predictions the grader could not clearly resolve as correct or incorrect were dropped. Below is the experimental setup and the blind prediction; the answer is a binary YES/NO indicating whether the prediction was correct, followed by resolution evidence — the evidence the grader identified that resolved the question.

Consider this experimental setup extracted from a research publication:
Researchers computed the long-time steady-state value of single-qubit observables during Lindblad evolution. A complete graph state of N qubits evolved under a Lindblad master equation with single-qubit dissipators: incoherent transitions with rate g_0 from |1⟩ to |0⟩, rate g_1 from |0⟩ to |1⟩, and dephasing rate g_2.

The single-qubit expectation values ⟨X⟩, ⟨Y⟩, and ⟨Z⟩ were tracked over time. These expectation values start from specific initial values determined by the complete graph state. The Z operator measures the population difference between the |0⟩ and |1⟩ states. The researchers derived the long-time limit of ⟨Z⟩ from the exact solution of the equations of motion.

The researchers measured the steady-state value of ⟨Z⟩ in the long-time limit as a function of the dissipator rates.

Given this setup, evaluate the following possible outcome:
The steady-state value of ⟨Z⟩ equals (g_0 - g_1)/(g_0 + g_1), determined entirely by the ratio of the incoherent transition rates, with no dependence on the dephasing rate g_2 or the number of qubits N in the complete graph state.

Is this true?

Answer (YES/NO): YES